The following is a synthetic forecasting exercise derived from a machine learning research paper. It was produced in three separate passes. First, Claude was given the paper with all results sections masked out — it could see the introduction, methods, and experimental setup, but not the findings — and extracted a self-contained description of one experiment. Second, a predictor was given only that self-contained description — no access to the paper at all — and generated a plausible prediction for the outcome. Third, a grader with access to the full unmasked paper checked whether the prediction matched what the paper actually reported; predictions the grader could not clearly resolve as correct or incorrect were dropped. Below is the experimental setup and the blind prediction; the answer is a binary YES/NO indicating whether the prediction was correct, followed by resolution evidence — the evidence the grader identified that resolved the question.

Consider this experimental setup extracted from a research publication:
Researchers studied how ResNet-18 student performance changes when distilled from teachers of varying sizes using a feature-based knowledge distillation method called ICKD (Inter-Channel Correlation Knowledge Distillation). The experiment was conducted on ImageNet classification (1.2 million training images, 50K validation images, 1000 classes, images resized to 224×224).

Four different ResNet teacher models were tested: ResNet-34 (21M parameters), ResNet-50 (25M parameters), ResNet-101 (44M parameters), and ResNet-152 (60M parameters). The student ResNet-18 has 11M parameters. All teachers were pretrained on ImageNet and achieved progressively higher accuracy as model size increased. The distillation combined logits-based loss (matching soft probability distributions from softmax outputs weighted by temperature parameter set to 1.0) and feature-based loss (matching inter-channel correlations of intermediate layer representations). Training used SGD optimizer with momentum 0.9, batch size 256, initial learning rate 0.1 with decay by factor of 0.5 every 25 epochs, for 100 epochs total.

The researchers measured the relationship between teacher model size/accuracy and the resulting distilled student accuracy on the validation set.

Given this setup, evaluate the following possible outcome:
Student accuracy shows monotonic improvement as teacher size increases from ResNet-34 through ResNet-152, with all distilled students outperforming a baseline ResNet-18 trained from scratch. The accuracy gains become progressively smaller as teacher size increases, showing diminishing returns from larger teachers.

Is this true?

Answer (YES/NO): NO